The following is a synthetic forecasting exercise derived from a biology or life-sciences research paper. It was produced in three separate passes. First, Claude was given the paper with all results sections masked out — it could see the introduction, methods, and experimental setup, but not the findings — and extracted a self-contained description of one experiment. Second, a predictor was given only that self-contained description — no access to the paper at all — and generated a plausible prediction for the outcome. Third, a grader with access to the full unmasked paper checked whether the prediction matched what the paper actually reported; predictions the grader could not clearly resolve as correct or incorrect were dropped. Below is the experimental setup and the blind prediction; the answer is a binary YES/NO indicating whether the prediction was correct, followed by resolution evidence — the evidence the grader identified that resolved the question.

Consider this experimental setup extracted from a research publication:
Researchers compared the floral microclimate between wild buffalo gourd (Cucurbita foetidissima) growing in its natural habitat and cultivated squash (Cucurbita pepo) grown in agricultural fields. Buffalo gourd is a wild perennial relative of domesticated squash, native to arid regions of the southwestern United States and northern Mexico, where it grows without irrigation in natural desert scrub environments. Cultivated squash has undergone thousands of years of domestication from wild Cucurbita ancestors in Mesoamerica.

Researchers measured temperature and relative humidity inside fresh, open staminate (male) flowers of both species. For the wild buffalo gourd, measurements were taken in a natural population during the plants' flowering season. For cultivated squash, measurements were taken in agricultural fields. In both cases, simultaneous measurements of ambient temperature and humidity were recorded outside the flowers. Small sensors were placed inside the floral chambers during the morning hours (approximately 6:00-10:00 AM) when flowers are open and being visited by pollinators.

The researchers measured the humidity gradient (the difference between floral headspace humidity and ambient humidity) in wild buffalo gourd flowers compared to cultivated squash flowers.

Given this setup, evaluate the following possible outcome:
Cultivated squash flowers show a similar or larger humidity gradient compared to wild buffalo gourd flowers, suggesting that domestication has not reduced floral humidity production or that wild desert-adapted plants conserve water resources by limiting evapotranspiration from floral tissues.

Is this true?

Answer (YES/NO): YES